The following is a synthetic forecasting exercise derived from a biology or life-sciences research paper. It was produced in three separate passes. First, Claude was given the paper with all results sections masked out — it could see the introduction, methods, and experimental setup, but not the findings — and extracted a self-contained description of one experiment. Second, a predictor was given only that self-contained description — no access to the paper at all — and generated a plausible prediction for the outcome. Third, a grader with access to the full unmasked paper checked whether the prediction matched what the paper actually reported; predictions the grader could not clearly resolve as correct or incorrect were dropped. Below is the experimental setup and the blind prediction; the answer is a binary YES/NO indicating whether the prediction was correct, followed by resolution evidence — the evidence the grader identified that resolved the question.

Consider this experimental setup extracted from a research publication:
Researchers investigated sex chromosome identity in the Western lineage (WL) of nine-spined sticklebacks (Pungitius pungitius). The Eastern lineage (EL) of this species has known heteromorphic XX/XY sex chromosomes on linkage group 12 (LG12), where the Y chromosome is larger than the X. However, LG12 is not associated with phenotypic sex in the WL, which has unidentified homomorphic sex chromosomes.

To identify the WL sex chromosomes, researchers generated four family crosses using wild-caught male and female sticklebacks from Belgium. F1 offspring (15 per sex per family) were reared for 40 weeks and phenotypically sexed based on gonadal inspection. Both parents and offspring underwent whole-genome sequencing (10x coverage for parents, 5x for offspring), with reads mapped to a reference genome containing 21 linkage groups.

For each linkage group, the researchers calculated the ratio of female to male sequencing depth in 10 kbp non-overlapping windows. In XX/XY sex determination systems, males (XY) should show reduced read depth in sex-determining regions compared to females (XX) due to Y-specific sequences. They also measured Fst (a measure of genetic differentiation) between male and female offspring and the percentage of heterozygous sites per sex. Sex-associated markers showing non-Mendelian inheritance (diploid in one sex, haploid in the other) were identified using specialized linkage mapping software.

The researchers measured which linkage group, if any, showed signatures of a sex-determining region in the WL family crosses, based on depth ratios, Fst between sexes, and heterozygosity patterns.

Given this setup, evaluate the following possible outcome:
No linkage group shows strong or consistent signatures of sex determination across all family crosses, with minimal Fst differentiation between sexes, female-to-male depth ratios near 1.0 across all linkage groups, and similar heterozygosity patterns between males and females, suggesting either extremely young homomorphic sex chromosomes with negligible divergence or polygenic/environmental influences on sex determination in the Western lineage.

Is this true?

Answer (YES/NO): NO